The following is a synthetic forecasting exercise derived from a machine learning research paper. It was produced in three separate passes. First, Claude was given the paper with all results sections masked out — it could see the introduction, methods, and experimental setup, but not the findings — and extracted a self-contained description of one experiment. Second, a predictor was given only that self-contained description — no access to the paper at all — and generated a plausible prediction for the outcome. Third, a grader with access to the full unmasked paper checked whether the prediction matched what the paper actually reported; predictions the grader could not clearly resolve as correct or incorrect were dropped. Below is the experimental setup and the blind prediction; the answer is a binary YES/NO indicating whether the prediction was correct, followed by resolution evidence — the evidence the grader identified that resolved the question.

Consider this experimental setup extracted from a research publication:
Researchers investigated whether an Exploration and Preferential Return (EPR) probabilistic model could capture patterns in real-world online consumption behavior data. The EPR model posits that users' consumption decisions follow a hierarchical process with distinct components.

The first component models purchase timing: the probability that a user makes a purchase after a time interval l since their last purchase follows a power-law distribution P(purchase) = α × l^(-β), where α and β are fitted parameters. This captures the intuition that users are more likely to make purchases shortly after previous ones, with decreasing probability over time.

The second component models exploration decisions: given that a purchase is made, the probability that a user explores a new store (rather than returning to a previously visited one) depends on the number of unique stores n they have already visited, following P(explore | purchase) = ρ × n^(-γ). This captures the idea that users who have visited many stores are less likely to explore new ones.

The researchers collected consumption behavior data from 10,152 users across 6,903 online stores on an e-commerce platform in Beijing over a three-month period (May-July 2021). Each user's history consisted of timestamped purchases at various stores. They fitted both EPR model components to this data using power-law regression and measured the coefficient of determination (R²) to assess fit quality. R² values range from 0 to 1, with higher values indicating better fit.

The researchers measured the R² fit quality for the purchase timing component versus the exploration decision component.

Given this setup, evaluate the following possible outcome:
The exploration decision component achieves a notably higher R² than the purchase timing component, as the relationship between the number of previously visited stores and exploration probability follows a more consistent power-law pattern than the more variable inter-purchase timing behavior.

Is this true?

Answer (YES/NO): NO